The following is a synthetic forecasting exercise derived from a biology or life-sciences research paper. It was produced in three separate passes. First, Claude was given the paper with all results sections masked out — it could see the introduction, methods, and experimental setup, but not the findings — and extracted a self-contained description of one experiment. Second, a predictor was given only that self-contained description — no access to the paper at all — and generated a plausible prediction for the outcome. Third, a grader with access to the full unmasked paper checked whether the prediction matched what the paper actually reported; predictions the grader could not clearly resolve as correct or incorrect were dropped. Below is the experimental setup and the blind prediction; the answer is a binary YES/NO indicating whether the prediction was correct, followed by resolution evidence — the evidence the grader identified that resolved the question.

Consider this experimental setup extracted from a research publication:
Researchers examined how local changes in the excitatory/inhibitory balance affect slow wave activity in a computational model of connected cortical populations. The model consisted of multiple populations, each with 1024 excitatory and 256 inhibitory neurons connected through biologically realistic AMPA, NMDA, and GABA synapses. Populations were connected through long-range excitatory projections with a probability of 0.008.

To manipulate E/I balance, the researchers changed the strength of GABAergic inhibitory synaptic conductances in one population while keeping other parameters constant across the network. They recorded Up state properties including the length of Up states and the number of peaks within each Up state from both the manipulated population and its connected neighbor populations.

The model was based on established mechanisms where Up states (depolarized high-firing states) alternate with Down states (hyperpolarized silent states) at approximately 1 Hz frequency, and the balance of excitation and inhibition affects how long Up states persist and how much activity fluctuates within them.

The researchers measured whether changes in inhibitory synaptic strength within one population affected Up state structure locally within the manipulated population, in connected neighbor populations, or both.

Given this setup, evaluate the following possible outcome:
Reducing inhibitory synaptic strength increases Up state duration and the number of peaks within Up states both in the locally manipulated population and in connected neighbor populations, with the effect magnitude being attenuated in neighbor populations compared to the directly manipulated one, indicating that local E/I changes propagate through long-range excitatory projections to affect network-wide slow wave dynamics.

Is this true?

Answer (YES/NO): NO